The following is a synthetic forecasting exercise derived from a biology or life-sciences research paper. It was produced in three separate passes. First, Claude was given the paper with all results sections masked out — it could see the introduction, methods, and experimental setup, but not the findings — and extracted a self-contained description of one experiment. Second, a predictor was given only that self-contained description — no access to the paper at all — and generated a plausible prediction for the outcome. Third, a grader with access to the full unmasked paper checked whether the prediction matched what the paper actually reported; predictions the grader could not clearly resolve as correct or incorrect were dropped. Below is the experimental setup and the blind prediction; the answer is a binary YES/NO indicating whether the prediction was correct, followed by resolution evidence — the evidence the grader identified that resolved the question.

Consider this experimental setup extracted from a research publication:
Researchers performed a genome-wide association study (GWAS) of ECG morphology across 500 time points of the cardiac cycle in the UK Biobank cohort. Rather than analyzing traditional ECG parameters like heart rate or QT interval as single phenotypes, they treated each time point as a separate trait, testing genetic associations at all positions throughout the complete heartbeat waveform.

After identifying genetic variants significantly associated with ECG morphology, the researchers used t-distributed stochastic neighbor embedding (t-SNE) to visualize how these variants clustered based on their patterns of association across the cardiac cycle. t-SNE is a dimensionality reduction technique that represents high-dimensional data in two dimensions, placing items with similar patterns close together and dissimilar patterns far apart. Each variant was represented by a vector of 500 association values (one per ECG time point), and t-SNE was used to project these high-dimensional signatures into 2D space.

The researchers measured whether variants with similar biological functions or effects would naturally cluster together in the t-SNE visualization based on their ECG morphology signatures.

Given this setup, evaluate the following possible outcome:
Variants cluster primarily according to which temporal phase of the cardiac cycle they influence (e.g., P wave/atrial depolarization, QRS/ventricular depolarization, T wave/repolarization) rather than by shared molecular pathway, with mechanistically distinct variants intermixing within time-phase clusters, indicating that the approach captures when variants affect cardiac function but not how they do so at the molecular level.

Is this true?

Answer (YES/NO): NO